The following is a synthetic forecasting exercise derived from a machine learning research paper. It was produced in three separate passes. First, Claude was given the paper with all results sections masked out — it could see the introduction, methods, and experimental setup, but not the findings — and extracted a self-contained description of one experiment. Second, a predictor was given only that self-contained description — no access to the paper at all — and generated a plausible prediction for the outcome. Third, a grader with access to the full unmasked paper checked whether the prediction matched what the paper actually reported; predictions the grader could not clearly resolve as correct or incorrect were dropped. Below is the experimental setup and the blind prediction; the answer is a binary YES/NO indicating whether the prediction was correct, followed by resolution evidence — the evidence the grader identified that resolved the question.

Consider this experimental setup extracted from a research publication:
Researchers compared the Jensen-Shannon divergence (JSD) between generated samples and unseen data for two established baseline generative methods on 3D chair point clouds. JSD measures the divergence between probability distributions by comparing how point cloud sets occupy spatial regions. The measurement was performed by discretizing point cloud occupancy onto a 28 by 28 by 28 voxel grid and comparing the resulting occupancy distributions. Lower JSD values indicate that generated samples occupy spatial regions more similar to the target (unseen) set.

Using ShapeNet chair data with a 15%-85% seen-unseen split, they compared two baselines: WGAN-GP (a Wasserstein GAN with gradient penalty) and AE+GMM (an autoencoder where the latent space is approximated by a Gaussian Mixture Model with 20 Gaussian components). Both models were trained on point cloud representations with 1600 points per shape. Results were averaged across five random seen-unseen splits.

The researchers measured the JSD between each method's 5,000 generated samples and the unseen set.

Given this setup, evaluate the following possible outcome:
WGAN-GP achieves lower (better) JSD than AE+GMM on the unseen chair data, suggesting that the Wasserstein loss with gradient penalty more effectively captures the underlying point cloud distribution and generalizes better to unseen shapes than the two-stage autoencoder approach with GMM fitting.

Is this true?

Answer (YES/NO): NO